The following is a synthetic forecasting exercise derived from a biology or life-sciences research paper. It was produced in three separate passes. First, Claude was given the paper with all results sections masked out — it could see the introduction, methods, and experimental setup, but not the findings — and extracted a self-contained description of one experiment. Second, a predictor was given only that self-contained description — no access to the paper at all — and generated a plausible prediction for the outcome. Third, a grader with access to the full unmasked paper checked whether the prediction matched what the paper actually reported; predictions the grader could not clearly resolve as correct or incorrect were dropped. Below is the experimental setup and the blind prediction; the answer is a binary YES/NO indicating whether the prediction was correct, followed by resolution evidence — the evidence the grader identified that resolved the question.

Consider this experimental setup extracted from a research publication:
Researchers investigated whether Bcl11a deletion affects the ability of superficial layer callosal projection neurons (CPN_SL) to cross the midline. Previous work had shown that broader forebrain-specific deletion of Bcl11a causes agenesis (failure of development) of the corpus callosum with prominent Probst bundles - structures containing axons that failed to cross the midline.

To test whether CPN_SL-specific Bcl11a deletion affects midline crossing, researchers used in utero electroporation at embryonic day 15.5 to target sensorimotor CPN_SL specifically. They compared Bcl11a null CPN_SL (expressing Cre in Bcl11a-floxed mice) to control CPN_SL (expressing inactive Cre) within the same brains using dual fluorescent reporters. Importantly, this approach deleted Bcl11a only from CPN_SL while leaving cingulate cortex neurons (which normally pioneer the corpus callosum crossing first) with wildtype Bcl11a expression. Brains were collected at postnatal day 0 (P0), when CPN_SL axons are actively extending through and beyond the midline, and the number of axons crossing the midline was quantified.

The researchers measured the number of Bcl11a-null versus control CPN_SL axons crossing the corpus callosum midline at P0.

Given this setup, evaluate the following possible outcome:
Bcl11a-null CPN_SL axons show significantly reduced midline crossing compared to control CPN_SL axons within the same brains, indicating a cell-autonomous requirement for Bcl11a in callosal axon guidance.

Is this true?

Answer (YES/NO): NO